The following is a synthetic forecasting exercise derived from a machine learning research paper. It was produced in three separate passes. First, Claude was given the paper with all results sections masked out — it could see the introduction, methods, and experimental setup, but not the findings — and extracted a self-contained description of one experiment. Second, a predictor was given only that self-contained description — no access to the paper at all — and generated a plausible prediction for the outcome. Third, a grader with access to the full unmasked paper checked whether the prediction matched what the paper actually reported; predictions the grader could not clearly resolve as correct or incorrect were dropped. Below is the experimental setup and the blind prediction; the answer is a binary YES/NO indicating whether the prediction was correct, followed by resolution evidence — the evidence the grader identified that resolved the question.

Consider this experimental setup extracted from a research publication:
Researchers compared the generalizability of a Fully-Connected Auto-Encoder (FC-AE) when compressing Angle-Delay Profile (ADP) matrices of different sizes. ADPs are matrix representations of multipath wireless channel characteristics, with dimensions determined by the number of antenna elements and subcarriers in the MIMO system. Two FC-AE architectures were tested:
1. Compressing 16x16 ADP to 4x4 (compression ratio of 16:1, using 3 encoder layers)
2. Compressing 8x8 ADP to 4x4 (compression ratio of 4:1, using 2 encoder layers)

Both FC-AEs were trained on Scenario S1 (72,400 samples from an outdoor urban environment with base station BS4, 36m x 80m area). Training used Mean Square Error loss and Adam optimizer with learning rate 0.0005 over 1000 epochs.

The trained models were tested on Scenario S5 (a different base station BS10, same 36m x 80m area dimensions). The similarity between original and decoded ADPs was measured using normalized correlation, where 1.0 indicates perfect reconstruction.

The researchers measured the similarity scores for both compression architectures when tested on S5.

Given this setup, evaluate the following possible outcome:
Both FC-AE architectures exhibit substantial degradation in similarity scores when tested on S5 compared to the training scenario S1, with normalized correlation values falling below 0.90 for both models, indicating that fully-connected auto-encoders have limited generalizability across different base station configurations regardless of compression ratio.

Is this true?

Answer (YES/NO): NO